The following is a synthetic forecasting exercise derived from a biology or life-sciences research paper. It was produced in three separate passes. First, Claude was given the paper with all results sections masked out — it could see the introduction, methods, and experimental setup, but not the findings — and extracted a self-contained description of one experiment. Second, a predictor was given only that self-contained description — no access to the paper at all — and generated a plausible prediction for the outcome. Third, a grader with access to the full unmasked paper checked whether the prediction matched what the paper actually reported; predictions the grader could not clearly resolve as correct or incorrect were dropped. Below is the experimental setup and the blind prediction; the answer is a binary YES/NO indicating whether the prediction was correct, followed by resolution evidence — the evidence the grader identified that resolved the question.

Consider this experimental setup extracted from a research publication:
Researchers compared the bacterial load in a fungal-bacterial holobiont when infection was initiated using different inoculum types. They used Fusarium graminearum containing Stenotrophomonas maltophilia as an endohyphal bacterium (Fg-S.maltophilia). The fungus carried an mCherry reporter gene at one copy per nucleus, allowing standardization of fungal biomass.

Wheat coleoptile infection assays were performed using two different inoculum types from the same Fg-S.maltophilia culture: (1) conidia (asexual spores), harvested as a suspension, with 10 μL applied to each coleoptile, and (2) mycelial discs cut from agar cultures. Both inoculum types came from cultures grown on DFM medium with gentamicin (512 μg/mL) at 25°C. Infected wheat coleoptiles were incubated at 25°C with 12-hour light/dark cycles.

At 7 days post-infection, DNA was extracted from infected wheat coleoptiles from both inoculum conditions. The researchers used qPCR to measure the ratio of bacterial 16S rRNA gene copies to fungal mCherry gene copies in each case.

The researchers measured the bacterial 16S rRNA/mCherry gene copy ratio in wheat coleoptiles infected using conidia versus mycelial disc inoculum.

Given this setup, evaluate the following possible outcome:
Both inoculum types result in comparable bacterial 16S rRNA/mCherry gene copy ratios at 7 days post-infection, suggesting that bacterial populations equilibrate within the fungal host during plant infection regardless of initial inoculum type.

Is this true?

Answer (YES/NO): YES